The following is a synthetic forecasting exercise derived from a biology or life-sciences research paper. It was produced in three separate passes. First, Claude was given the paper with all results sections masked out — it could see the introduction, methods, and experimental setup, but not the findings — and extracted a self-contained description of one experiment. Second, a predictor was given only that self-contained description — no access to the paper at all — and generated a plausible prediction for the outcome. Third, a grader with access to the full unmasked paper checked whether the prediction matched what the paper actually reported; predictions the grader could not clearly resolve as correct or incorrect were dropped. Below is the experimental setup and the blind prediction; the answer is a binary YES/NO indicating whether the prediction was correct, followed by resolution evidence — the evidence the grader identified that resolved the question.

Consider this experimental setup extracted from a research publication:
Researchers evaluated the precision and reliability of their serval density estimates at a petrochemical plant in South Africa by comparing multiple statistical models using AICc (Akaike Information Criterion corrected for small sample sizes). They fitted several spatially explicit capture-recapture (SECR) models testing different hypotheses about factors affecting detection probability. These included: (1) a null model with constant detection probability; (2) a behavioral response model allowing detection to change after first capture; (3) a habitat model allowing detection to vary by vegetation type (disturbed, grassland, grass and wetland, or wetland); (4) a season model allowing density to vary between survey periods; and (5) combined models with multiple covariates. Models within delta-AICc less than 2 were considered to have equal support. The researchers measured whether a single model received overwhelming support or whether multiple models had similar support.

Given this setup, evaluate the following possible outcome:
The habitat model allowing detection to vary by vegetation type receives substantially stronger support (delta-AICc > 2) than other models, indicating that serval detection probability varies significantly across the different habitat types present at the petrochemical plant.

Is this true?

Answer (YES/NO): NO